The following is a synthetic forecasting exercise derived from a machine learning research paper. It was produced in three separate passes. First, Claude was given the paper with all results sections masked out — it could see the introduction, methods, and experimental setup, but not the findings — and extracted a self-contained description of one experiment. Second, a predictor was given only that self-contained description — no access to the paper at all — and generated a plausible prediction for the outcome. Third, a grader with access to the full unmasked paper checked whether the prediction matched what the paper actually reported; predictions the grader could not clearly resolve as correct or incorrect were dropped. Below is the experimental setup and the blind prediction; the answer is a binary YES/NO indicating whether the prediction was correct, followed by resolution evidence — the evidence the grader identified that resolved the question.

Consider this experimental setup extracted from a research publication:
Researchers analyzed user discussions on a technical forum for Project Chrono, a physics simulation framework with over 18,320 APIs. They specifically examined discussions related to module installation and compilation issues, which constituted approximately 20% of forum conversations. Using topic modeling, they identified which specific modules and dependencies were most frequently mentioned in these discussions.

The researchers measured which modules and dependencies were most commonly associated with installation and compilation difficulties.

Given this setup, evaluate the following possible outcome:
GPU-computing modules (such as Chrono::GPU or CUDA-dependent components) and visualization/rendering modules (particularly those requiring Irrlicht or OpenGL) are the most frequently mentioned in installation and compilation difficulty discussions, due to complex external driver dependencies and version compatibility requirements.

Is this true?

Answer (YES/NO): NO